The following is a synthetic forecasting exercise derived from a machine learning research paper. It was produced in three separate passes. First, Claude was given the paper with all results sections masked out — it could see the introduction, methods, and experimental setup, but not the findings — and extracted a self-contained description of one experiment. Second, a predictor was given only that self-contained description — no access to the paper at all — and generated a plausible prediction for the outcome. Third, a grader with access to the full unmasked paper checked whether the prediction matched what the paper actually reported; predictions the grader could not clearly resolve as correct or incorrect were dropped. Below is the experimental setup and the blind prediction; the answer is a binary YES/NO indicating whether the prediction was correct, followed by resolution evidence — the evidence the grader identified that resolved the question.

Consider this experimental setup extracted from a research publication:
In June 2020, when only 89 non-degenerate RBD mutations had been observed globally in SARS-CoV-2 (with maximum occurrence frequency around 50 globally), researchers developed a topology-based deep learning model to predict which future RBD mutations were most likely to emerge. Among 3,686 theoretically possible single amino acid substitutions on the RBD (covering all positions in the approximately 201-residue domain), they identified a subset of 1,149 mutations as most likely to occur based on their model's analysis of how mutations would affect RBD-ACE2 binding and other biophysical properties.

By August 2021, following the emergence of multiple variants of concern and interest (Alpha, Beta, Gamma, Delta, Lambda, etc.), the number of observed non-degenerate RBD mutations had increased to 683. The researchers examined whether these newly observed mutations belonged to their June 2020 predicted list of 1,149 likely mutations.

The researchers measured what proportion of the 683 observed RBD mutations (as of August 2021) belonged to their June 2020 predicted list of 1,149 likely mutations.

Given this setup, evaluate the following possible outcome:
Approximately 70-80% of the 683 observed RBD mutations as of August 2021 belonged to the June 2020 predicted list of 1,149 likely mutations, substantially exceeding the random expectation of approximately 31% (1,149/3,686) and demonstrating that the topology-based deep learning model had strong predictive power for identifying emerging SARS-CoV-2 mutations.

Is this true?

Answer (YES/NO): NO